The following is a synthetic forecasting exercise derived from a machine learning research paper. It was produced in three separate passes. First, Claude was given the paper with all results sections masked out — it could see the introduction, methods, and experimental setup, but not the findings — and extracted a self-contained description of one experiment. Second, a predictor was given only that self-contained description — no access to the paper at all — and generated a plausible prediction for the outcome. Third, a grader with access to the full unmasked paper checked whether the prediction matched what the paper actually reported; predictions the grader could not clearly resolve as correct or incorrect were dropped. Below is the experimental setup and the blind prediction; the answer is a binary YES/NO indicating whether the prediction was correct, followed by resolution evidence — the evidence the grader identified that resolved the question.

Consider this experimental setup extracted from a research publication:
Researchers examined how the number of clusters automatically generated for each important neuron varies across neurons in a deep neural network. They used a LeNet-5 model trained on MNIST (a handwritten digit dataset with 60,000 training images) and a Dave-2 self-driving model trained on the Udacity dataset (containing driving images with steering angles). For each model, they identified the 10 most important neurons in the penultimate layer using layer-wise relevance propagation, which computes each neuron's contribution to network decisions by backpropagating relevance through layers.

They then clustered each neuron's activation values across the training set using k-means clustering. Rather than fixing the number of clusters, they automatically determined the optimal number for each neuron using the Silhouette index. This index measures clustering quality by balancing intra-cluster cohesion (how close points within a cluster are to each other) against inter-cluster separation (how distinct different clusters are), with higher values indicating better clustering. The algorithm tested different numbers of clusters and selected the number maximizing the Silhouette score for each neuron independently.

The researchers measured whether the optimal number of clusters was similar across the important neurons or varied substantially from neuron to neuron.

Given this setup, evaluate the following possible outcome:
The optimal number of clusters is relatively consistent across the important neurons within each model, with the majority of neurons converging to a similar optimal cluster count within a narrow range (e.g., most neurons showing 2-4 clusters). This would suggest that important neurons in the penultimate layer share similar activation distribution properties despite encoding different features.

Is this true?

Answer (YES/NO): YES